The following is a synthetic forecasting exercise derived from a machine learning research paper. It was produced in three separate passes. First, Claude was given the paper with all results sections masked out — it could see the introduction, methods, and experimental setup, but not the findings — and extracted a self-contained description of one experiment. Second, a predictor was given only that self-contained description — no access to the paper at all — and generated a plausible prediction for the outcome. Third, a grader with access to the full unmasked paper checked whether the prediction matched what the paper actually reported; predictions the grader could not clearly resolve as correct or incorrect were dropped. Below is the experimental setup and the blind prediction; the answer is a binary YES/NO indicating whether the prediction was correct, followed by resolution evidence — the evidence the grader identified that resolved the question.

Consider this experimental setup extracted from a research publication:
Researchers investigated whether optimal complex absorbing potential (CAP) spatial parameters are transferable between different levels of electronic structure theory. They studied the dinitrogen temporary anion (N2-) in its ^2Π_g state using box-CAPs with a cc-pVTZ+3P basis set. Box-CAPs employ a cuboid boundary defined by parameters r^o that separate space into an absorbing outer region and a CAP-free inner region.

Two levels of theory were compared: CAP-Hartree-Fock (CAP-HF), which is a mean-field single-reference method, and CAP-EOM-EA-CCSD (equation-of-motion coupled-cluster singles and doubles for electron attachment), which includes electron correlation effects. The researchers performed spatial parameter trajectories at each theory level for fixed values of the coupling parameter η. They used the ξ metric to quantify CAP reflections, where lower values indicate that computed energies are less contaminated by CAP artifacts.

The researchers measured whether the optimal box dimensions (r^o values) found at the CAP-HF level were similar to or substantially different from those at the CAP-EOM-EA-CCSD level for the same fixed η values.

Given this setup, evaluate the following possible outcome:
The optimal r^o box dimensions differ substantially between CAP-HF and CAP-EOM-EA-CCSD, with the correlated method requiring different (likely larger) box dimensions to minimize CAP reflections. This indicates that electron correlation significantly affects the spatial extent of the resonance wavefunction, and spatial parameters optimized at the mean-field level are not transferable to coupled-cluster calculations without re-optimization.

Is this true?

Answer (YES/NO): NO